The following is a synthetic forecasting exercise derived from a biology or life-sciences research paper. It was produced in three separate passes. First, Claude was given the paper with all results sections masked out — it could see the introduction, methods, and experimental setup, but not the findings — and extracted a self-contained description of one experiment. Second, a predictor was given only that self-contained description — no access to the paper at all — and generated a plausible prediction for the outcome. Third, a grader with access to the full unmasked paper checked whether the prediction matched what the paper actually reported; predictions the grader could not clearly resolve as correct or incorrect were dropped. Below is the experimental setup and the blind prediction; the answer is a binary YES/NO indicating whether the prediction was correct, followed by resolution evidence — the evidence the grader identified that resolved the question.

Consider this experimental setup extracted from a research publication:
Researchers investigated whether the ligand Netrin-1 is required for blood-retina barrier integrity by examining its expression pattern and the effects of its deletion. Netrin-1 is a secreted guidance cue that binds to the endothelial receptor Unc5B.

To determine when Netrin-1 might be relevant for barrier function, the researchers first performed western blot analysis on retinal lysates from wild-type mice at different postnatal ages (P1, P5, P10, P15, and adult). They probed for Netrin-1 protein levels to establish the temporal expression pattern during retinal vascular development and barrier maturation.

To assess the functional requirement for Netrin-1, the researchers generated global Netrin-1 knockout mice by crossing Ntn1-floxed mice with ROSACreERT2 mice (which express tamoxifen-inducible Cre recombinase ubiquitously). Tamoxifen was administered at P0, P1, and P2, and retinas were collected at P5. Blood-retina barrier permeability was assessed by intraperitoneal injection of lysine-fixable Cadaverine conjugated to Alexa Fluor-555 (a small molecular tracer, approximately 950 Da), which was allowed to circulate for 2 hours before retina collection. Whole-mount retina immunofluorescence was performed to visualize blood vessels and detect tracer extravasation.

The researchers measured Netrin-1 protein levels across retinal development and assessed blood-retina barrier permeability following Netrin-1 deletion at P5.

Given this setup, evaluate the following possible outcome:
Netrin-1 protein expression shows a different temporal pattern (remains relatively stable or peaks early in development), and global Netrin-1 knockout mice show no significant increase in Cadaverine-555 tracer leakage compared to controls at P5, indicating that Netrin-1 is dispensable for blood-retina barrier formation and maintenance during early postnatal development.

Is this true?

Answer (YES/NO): NO